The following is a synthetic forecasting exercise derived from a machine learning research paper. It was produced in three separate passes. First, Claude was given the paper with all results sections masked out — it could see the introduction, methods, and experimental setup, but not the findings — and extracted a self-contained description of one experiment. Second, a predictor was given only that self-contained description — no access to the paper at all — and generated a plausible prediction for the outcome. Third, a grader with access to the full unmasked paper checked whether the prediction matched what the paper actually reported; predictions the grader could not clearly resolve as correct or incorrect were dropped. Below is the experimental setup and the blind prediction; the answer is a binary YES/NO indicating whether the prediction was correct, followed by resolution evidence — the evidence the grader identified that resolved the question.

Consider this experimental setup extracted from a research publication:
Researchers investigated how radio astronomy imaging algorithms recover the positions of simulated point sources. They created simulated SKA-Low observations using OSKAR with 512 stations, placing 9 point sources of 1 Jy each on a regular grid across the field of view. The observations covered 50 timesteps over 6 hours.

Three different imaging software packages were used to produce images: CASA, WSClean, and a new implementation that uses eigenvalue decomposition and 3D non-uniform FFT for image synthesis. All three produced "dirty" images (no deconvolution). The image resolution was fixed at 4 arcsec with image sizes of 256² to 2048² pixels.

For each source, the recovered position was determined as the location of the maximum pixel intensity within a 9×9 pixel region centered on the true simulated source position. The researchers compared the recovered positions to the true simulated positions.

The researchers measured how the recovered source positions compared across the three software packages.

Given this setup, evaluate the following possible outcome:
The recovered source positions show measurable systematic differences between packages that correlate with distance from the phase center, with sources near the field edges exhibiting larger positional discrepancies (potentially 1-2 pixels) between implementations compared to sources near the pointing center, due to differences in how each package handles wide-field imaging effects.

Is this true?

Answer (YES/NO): NO